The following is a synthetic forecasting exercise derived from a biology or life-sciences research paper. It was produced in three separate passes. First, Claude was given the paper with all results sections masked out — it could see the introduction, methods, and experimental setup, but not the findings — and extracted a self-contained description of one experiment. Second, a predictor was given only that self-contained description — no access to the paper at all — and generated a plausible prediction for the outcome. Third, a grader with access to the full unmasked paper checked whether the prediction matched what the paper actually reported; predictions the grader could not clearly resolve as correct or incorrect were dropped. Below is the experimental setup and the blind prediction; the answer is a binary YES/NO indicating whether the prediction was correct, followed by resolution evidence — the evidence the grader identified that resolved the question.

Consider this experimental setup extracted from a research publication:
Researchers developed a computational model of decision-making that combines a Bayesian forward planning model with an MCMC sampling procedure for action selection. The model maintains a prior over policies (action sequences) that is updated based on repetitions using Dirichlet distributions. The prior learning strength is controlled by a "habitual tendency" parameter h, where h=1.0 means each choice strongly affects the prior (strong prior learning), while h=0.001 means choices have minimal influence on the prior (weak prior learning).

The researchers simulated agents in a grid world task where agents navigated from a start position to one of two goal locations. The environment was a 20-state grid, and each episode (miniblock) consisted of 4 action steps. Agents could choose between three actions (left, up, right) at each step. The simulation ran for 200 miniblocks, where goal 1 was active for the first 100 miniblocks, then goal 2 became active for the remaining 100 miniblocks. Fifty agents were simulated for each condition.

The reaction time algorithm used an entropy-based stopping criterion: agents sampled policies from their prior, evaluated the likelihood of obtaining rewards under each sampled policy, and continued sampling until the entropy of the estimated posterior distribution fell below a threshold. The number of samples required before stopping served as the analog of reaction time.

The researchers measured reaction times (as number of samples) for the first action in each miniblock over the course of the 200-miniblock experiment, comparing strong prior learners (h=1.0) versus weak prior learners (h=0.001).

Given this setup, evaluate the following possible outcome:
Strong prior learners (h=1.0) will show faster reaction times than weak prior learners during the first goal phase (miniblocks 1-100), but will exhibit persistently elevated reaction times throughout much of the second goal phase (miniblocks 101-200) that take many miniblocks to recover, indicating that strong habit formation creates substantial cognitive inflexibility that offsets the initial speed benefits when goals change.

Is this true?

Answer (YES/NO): NO